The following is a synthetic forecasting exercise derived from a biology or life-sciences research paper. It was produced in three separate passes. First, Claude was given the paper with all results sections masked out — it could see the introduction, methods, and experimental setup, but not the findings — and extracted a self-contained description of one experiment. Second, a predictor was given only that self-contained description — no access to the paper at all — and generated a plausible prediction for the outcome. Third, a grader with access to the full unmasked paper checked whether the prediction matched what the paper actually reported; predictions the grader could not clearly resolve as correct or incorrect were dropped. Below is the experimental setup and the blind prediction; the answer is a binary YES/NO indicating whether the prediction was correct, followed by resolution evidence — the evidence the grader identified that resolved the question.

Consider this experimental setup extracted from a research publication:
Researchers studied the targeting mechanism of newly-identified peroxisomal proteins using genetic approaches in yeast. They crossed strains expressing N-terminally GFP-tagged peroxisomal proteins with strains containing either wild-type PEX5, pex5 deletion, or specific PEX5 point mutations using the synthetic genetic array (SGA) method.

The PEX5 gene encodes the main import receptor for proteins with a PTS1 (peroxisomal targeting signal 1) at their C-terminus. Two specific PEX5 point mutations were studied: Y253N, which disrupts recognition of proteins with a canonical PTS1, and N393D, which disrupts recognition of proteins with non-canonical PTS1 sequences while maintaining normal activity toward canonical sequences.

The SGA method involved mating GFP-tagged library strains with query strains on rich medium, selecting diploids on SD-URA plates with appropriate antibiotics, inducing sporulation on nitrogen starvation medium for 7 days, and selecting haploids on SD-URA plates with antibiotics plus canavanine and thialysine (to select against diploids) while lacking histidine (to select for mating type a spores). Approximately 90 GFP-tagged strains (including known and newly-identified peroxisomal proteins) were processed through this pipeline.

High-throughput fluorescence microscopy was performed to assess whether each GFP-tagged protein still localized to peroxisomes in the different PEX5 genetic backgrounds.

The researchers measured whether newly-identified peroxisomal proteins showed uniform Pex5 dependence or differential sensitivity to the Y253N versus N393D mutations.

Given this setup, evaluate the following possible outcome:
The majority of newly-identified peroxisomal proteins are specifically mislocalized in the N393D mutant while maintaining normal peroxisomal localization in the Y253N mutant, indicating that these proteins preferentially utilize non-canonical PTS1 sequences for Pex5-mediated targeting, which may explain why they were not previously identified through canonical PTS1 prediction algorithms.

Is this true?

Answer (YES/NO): NO